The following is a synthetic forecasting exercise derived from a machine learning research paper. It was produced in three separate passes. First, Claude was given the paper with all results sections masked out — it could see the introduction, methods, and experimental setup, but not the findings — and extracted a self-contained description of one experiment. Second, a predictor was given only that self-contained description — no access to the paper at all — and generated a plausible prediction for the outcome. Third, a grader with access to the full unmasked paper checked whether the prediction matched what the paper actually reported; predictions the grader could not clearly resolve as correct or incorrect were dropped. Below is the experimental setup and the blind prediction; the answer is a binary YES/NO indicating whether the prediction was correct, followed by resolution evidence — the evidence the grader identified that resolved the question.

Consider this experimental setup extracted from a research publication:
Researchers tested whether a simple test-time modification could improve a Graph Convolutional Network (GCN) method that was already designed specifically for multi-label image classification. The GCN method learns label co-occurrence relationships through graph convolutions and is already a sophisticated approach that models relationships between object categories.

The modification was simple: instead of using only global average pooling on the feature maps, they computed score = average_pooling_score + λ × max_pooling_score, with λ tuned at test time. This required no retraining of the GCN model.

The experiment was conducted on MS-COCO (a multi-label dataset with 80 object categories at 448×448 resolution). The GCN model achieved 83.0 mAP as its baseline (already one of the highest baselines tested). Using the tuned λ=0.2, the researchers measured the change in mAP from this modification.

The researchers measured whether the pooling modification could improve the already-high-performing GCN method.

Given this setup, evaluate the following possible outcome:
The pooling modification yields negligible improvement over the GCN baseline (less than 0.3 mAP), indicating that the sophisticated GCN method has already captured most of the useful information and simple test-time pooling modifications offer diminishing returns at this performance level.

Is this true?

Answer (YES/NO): YES